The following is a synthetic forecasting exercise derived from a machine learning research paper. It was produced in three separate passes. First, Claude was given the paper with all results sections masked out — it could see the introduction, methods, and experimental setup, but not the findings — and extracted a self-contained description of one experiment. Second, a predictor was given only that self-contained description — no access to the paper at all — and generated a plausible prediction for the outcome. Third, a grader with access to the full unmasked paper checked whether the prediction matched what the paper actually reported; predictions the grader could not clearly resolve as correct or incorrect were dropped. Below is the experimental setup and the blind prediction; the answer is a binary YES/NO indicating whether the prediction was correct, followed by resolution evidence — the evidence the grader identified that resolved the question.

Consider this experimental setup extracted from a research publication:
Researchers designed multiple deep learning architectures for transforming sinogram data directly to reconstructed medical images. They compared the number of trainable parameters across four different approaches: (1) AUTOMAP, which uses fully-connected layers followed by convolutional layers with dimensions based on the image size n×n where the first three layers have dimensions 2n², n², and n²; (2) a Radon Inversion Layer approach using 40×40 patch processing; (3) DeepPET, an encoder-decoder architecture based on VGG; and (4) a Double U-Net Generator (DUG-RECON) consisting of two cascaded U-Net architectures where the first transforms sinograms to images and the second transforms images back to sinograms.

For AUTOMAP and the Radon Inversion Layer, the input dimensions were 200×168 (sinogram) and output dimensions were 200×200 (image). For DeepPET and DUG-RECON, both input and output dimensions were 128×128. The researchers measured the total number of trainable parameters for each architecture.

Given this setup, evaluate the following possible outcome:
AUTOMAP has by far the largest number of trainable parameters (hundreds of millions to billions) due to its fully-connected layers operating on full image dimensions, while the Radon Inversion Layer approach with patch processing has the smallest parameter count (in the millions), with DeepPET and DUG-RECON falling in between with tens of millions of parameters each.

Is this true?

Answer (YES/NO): NO